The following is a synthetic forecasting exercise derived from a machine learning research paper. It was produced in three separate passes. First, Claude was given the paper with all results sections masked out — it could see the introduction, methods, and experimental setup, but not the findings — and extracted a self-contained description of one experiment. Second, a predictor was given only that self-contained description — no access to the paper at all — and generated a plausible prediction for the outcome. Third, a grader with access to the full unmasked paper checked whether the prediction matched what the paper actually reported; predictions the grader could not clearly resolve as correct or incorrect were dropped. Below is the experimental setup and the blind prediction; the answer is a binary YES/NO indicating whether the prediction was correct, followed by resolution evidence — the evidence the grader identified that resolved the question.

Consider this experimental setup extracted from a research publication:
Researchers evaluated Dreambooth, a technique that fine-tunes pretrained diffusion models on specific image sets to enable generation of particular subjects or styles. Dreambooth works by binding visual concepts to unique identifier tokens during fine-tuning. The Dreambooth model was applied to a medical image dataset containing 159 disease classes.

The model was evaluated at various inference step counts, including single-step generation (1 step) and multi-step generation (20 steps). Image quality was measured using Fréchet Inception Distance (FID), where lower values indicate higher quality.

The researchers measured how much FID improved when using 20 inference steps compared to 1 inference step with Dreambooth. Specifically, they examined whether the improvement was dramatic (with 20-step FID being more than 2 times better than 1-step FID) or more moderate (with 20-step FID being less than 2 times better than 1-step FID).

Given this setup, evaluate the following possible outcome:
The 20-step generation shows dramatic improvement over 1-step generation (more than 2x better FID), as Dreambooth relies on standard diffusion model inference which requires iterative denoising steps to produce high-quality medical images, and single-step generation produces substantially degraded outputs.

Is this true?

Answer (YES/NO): YES